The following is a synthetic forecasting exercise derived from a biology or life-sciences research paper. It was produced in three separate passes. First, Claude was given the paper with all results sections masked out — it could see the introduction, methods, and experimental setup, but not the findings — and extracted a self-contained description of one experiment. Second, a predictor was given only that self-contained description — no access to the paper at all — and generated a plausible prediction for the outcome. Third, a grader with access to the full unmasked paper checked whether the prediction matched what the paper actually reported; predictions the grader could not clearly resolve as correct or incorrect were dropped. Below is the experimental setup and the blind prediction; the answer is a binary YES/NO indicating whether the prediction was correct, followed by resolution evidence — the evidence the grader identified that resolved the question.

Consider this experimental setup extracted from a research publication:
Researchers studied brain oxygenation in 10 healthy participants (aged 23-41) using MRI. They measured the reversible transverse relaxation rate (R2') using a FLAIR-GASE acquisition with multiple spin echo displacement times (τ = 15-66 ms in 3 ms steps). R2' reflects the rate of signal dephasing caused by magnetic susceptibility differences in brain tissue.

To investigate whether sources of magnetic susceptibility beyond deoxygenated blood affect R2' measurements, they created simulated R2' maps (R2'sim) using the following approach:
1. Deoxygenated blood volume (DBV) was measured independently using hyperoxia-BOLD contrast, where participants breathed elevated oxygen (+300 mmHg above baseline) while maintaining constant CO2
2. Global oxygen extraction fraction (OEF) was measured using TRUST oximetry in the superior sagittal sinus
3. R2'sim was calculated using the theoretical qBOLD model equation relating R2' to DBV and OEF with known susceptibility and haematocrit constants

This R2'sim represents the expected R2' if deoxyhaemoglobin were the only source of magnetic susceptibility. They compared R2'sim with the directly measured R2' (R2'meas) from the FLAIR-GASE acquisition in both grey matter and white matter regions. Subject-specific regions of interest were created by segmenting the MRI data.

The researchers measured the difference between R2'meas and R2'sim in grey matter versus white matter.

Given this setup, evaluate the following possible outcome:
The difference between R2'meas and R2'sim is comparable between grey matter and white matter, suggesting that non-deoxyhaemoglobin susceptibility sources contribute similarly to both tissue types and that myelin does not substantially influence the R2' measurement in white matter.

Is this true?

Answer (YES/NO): NO